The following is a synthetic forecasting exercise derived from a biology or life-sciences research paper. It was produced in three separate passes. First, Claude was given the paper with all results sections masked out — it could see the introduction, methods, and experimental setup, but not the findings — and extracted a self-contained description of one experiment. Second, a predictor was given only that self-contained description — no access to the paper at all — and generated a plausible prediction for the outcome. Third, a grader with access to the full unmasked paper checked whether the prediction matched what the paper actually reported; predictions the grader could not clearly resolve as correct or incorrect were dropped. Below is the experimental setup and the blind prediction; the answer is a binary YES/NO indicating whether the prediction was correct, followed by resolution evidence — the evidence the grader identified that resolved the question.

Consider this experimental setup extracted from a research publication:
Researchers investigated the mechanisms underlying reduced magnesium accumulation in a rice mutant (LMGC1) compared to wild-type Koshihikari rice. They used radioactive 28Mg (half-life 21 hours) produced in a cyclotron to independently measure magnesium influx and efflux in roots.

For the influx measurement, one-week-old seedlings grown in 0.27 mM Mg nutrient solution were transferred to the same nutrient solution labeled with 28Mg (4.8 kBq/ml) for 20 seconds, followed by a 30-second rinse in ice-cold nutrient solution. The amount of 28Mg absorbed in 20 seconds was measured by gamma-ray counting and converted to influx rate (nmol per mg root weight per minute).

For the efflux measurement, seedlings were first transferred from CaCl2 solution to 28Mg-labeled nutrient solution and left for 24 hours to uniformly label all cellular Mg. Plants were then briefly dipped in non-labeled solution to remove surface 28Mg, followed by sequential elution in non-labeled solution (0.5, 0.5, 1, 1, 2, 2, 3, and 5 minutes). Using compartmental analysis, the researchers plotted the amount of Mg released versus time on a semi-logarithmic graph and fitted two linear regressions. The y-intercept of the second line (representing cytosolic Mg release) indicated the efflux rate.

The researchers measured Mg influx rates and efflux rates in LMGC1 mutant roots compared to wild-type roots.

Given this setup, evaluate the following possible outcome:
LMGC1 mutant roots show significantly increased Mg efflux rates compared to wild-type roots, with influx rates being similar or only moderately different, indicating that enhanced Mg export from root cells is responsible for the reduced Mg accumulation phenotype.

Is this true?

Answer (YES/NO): NO